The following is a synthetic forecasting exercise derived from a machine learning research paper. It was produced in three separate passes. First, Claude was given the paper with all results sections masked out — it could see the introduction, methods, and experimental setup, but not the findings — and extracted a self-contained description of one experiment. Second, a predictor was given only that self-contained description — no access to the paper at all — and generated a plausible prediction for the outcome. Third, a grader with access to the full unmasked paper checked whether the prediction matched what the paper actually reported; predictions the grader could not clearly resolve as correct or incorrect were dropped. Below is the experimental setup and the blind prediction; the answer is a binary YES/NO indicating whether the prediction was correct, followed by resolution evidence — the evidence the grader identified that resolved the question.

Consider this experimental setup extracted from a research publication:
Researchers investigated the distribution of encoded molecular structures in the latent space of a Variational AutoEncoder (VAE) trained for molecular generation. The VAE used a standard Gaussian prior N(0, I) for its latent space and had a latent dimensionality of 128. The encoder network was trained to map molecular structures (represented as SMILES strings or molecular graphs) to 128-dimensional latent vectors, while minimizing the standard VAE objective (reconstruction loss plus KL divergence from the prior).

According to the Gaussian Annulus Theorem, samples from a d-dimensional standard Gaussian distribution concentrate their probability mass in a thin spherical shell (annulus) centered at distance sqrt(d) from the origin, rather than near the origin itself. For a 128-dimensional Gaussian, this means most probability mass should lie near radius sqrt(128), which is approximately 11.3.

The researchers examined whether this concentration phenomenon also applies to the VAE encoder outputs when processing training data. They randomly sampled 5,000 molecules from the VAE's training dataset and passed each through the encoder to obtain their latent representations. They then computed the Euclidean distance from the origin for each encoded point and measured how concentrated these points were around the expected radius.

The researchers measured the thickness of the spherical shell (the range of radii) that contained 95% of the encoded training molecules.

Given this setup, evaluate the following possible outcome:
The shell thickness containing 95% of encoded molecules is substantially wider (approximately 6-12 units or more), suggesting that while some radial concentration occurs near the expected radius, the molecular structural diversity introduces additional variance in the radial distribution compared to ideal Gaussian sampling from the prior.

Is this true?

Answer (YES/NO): NO